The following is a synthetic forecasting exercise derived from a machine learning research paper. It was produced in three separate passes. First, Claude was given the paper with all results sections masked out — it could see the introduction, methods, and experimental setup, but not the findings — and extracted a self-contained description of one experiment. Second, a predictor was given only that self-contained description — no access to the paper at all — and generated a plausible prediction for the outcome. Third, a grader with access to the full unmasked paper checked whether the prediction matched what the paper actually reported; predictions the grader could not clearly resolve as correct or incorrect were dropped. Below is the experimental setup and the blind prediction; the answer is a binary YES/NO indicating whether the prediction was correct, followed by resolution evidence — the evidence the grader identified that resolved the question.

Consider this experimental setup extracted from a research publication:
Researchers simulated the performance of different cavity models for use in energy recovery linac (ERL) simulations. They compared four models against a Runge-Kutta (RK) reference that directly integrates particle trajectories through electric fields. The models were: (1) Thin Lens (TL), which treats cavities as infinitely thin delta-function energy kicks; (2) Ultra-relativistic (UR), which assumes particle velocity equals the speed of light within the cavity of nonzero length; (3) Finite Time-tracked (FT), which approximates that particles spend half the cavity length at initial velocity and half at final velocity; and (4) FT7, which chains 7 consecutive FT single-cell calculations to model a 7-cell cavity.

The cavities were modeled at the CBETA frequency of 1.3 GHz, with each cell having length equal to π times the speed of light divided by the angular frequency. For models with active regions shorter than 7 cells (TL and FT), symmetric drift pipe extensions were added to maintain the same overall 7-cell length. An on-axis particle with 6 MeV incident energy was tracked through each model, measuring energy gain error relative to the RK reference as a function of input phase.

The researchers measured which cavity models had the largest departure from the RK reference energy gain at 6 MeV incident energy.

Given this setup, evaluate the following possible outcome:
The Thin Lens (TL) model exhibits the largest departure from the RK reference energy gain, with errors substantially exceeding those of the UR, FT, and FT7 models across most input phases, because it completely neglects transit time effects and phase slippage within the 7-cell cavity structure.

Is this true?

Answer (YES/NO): NO